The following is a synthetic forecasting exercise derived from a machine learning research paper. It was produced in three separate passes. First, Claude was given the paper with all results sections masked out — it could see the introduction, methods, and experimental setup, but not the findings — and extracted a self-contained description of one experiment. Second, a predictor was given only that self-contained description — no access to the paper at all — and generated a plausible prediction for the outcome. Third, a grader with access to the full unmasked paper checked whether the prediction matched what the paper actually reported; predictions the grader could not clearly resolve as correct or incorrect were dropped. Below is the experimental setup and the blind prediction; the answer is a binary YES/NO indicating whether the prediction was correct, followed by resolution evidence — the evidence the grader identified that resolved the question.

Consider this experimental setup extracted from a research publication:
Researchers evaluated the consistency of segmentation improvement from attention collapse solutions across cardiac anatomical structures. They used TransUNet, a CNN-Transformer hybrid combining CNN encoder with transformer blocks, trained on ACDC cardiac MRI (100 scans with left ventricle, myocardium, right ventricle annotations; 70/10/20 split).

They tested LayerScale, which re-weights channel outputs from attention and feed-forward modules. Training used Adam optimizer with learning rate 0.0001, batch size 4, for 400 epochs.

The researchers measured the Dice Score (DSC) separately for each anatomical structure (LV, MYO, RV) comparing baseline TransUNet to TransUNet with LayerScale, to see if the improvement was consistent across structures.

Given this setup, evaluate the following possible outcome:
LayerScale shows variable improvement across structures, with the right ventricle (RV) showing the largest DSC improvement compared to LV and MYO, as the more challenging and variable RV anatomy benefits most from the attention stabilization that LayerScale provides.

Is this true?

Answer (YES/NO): NO